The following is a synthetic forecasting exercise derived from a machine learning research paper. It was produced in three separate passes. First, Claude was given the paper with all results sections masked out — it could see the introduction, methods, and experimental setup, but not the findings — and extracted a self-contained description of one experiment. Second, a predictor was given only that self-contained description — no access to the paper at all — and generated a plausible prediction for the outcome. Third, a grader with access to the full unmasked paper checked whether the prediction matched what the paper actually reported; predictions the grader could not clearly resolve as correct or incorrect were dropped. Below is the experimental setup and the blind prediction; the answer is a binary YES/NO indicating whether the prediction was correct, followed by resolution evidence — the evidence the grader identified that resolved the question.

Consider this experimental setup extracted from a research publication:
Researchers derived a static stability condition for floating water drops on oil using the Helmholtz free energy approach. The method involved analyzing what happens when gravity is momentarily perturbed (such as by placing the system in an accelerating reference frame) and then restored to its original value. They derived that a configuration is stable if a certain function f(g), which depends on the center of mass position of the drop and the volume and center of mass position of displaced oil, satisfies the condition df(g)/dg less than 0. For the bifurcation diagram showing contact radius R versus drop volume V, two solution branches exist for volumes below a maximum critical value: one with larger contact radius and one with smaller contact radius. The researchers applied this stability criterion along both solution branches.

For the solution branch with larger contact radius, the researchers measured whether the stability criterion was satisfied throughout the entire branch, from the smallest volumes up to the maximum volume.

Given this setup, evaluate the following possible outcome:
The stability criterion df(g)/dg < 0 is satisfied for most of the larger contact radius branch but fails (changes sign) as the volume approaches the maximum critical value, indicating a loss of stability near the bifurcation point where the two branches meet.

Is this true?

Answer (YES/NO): NO